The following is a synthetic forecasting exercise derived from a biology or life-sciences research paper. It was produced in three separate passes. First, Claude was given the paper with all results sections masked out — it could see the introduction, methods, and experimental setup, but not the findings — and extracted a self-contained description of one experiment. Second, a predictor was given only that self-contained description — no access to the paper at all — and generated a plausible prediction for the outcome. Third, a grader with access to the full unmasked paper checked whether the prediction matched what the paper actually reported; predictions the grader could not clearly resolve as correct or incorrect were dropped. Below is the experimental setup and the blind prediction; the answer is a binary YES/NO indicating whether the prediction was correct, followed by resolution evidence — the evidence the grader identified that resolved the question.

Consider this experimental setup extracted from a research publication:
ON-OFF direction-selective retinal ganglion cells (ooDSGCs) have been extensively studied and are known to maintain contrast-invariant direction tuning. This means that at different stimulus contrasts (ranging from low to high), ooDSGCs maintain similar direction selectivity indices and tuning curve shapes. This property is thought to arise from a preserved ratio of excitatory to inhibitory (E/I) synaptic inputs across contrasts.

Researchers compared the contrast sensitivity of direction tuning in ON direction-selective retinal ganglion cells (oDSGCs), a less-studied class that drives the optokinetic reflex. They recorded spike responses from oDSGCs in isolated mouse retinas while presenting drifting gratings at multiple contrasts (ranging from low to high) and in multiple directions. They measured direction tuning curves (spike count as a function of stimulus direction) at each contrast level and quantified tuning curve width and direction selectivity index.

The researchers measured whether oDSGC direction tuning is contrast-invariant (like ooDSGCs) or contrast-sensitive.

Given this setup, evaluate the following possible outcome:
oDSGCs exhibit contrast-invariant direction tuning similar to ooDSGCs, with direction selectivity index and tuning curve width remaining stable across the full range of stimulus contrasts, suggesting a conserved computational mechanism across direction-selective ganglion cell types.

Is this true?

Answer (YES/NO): NO